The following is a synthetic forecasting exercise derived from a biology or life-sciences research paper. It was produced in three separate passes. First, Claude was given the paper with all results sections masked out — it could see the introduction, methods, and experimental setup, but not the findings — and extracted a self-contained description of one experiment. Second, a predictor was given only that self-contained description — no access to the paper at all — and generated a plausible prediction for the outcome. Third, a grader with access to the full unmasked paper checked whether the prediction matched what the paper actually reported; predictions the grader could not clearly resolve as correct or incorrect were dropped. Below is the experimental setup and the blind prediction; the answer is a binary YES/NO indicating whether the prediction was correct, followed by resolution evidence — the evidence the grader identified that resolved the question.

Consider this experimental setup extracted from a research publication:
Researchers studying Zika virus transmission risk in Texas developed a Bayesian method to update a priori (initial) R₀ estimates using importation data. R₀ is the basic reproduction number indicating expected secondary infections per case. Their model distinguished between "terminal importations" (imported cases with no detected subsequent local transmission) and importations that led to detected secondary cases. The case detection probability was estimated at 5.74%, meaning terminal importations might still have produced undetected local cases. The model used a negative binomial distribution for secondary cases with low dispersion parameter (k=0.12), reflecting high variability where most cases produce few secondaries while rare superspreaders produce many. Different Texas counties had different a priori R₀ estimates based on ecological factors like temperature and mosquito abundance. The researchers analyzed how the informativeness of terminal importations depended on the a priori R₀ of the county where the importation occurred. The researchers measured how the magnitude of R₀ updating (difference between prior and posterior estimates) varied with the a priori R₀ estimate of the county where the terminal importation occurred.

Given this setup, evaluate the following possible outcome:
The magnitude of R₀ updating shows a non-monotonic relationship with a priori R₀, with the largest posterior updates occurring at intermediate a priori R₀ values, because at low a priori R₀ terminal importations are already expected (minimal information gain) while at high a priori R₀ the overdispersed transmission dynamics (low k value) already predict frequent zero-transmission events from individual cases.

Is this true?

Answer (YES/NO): NO